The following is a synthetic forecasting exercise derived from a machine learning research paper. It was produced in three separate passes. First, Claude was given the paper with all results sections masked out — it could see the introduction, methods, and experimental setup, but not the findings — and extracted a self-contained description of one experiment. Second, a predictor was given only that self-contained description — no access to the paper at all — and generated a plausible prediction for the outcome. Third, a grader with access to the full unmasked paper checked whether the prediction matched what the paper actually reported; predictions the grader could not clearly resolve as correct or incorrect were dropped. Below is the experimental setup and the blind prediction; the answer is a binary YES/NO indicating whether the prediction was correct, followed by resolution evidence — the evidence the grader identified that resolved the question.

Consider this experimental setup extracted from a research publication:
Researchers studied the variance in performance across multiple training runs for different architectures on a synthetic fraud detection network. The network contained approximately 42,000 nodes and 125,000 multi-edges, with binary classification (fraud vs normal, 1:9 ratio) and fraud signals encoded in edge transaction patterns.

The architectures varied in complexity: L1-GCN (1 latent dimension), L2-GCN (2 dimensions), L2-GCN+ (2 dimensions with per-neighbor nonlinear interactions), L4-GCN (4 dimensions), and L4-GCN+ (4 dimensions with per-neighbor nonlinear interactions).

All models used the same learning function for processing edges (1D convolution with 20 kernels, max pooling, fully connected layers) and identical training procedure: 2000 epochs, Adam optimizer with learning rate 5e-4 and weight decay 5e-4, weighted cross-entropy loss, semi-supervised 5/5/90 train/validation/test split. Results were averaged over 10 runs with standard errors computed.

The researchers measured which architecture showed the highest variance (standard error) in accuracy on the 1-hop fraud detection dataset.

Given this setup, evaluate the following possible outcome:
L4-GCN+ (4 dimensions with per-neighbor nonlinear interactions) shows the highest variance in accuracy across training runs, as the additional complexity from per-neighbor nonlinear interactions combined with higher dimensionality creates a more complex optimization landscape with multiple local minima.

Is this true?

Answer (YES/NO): NO